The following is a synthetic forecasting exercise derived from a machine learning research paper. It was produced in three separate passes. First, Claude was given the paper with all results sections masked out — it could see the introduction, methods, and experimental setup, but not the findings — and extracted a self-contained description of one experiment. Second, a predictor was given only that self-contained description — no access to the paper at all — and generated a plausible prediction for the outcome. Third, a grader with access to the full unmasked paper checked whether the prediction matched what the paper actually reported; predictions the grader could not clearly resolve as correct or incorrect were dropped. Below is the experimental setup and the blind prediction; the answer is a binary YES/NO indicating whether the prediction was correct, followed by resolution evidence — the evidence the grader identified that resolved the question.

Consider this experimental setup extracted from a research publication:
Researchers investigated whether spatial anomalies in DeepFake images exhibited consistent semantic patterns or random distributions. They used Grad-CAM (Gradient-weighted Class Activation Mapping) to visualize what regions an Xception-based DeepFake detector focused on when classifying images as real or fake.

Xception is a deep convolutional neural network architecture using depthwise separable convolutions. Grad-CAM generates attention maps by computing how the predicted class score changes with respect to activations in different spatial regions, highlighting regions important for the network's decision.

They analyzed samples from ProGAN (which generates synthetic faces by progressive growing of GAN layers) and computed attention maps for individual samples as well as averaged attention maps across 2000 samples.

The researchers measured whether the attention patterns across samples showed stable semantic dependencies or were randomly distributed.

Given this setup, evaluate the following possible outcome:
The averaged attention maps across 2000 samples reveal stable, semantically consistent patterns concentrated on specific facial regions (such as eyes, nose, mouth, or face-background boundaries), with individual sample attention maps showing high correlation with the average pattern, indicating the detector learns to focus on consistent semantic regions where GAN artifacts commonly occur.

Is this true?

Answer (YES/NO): YES